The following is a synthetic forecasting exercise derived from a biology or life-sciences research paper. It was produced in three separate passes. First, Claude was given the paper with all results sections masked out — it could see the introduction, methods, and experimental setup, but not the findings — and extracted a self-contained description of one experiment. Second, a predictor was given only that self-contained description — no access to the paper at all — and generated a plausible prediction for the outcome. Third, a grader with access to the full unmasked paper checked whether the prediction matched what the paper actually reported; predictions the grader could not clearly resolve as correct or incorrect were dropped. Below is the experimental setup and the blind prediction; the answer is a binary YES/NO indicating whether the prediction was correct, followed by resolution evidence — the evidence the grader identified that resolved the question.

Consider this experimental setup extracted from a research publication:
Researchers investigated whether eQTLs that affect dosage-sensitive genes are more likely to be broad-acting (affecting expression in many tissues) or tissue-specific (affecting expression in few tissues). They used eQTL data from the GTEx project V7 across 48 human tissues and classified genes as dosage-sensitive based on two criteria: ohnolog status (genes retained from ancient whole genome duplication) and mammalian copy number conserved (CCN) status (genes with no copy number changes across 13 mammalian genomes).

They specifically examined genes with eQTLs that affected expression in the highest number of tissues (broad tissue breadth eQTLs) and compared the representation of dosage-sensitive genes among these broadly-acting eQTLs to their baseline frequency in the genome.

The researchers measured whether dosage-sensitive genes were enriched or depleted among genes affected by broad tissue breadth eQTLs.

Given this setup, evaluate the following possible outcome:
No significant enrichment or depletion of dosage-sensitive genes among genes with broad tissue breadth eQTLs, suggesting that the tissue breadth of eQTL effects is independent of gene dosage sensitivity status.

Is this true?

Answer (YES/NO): NO